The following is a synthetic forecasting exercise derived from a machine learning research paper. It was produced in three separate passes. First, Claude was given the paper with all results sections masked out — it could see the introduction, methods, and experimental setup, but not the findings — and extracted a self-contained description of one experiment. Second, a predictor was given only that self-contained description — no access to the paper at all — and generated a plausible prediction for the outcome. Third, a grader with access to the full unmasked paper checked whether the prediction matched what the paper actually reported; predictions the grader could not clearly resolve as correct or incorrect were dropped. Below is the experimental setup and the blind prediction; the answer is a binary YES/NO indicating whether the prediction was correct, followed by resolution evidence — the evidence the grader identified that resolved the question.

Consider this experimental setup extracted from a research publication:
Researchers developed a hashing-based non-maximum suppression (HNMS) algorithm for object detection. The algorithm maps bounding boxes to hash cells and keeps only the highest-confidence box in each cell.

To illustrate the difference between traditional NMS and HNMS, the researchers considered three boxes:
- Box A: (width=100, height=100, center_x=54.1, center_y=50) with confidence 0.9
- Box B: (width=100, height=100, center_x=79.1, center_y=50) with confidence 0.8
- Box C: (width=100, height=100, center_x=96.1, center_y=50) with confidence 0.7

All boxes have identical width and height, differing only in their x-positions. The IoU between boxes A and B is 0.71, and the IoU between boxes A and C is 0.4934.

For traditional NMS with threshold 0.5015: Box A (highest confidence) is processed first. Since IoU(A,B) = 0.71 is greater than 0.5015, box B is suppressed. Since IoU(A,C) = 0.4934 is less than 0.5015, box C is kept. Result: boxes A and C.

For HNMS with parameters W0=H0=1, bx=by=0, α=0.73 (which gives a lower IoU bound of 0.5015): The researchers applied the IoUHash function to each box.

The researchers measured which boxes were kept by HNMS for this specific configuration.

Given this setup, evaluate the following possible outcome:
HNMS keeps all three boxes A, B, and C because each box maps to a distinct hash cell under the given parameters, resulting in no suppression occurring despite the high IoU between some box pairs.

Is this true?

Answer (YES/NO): NO